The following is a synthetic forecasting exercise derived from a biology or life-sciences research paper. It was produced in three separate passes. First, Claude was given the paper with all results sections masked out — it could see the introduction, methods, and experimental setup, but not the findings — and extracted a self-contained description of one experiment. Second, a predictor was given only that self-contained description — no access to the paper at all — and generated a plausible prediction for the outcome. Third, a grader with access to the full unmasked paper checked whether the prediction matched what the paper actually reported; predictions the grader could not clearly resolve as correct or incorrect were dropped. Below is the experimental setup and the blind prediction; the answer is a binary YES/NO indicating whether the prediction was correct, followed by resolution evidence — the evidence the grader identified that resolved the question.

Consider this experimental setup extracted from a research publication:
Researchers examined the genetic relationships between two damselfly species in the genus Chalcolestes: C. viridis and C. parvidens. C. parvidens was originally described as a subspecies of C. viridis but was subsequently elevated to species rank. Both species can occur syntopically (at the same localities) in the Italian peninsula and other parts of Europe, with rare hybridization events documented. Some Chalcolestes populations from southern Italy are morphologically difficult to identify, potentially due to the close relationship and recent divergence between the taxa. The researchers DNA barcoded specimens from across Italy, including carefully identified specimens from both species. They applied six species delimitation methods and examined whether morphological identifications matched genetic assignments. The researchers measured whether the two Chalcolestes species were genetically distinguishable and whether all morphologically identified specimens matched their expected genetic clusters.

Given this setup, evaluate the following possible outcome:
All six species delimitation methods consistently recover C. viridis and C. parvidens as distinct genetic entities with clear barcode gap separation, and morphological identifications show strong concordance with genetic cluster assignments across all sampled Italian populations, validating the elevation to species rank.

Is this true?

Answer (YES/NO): NO